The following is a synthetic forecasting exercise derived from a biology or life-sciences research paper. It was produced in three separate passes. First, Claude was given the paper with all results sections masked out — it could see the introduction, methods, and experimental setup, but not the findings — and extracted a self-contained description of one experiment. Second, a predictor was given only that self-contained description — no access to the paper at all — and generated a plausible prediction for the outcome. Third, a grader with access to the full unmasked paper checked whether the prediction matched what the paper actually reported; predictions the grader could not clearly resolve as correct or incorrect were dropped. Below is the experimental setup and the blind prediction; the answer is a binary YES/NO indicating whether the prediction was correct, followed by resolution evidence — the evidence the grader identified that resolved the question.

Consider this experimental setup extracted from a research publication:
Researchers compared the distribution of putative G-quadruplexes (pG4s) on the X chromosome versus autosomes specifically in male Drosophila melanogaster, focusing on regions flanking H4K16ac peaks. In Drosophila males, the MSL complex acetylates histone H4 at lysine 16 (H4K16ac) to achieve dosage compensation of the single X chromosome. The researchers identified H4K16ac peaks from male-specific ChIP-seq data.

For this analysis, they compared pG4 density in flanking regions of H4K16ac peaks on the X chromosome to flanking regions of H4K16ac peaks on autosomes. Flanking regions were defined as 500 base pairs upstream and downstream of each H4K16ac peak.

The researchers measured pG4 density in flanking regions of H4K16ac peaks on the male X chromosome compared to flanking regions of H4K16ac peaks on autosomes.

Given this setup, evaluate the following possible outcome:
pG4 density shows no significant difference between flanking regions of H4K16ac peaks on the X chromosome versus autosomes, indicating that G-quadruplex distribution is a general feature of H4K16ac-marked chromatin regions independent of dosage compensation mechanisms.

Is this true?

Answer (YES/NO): NO